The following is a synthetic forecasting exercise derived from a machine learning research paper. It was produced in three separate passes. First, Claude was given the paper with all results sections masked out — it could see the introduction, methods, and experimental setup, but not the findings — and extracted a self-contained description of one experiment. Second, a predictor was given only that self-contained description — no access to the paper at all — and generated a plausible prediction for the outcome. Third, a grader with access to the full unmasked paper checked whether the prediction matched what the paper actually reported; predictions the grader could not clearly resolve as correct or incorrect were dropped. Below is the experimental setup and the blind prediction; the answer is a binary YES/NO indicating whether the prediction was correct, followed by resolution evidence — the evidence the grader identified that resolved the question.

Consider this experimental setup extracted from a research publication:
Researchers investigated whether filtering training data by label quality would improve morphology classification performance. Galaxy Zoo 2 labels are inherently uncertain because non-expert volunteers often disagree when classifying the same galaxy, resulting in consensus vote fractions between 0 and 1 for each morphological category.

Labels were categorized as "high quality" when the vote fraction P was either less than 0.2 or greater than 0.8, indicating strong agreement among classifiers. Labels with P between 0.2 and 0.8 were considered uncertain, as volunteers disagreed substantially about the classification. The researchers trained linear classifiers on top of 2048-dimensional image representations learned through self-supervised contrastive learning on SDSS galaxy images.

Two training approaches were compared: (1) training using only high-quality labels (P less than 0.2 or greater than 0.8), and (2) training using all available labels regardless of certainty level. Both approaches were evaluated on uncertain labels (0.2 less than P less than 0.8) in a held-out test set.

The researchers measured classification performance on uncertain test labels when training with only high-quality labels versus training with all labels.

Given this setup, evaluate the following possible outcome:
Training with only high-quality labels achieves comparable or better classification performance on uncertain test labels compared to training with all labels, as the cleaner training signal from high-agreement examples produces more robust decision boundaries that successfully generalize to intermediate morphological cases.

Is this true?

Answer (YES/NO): NO